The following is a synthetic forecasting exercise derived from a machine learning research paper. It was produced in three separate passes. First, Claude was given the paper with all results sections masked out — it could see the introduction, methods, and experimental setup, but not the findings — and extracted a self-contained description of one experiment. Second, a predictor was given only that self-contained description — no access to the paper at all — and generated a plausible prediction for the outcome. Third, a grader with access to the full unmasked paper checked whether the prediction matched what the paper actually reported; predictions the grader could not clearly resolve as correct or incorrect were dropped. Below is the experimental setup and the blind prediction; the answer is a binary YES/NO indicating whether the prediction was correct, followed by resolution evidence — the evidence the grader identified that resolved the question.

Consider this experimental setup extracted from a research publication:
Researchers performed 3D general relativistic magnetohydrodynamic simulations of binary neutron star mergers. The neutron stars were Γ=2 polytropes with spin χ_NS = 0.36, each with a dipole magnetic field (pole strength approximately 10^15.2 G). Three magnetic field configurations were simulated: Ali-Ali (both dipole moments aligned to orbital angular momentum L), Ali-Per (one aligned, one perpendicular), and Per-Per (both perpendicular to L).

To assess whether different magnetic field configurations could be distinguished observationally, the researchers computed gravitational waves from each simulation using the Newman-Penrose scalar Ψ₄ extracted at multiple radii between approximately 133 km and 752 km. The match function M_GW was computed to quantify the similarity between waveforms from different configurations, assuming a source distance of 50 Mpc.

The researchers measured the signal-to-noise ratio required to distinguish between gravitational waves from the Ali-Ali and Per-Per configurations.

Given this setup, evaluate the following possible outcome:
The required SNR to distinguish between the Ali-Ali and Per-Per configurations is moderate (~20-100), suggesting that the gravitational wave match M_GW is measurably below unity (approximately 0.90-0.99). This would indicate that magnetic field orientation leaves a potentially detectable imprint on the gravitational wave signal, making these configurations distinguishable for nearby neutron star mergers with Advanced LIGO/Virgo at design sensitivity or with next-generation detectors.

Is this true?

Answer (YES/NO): NO